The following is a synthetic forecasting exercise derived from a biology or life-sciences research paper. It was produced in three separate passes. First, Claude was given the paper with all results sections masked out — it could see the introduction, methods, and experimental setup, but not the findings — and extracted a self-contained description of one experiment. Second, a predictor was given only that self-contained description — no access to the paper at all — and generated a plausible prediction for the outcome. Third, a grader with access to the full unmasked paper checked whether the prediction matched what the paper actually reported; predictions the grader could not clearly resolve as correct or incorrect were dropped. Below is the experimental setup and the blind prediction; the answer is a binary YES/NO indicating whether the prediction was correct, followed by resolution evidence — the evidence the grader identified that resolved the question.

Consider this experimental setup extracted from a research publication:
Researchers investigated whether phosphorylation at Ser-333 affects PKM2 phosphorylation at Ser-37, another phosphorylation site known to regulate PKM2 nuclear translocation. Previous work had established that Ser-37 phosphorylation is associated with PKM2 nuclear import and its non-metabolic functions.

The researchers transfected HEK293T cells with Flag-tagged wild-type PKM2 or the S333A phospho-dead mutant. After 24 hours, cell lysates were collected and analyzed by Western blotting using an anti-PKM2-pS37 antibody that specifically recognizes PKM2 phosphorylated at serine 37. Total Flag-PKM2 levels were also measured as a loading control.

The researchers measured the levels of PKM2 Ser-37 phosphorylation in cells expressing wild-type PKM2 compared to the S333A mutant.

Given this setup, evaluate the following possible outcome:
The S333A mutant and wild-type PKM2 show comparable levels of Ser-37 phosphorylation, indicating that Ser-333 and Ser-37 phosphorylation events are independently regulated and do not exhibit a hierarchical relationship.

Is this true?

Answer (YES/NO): NO